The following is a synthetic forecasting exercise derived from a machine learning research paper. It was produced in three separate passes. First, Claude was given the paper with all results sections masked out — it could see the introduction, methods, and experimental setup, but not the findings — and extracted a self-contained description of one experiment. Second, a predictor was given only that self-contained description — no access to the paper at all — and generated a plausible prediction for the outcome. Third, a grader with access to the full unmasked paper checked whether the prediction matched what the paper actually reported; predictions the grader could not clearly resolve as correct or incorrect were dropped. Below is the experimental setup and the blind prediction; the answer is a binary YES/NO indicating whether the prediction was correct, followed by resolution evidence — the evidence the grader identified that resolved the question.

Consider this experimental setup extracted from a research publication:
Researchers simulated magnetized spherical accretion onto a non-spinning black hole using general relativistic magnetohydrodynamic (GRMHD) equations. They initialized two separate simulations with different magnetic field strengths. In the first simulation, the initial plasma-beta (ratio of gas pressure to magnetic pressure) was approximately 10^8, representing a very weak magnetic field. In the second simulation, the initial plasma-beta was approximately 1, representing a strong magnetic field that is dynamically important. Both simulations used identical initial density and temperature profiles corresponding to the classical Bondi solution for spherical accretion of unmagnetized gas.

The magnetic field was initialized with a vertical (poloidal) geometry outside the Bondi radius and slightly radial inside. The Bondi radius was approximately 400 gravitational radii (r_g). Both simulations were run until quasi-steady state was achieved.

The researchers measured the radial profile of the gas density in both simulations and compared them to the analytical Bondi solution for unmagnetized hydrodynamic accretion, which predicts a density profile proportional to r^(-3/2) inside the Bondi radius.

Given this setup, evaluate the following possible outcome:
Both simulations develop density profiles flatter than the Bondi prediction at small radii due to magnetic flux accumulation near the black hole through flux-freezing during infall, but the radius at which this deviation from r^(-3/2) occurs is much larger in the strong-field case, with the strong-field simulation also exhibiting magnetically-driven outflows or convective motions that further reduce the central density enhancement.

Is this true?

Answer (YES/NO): NO